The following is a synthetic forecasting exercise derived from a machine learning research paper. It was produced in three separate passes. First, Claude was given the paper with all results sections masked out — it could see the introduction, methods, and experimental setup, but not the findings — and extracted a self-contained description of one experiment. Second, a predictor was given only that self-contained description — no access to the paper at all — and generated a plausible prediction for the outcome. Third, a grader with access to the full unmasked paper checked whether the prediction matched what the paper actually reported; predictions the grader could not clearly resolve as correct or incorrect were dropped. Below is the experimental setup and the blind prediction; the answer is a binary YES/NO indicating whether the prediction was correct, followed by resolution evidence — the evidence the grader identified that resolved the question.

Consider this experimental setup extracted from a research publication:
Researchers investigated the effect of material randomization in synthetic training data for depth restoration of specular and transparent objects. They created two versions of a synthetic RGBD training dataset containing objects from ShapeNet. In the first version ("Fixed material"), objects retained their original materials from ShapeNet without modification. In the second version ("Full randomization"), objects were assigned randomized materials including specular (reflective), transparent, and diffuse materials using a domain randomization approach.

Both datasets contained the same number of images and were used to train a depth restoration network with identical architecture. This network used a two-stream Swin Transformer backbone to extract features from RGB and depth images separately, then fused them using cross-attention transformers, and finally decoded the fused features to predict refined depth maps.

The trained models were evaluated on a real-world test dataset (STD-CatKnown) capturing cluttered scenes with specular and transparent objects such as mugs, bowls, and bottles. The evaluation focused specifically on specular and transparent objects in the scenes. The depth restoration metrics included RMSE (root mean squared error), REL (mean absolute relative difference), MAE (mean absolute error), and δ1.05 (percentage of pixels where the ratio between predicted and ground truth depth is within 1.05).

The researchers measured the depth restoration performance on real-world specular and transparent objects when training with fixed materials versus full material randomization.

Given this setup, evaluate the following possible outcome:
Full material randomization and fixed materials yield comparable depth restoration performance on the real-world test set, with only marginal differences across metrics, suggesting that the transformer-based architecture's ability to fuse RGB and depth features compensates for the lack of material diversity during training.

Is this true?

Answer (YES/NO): NO